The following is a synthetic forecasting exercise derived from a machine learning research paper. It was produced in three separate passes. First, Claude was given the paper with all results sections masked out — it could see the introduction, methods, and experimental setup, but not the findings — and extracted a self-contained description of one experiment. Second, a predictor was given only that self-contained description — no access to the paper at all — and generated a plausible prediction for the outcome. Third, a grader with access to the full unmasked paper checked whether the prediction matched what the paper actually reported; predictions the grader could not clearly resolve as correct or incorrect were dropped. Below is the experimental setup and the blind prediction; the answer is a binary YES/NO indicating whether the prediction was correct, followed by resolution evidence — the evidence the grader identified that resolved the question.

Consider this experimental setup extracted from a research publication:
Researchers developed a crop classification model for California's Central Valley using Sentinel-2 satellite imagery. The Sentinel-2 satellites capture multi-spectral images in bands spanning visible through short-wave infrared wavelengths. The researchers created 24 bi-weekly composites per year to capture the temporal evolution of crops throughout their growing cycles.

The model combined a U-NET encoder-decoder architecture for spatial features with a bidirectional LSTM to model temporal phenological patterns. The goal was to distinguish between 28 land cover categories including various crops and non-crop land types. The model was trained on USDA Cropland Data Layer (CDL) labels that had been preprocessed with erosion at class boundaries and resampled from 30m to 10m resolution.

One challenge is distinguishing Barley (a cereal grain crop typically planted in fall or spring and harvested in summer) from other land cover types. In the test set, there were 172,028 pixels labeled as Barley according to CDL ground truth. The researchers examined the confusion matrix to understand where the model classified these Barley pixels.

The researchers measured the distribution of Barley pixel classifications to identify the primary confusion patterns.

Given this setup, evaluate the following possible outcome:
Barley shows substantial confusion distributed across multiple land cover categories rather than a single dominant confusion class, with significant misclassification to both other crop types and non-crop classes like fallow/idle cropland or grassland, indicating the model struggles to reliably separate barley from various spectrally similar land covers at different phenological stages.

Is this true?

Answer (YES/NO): NO